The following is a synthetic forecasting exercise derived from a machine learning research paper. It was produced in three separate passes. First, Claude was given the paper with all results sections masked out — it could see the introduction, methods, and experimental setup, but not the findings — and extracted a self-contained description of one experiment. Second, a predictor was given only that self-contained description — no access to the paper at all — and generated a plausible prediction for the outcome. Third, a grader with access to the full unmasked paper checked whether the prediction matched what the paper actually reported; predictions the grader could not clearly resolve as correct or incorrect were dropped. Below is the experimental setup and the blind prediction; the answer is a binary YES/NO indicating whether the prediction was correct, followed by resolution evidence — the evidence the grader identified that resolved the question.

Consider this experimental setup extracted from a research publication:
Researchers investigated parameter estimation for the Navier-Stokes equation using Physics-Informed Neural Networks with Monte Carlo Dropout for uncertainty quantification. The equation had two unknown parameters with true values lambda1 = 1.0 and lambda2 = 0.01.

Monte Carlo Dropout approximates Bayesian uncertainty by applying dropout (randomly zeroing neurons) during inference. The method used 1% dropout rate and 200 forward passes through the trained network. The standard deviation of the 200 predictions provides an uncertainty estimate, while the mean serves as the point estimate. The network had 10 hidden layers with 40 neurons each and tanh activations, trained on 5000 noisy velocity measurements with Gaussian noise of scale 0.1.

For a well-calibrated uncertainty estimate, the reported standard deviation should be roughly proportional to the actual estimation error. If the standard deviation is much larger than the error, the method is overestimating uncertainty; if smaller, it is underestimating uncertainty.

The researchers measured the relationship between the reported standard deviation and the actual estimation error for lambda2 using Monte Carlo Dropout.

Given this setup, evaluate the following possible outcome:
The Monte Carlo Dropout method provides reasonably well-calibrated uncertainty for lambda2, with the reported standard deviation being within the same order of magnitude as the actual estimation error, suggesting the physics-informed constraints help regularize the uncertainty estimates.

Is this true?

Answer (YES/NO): NO